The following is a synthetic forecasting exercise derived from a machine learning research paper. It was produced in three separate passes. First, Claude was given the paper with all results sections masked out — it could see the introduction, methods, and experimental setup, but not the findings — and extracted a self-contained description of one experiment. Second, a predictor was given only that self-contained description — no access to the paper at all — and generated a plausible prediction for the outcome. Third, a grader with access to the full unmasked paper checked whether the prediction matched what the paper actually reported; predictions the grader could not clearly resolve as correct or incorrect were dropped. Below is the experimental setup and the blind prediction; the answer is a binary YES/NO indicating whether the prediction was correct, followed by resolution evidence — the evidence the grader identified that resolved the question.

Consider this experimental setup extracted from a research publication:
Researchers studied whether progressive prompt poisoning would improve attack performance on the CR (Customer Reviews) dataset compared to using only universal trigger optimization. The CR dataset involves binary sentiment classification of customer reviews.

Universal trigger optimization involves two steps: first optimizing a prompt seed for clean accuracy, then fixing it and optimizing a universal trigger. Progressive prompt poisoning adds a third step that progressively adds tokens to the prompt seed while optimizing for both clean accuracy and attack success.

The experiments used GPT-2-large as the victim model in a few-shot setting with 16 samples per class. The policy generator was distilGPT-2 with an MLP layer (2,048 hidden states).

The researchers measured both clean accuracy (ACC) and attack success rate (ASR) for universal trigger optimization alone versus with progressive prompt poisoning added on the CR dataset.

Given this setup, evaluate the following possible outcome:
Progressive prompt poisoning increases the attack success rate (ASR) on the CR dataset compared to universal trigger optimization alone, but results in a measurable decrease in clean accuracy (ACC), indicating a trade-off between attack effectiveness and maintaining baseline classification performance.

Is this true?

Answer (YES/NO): NO